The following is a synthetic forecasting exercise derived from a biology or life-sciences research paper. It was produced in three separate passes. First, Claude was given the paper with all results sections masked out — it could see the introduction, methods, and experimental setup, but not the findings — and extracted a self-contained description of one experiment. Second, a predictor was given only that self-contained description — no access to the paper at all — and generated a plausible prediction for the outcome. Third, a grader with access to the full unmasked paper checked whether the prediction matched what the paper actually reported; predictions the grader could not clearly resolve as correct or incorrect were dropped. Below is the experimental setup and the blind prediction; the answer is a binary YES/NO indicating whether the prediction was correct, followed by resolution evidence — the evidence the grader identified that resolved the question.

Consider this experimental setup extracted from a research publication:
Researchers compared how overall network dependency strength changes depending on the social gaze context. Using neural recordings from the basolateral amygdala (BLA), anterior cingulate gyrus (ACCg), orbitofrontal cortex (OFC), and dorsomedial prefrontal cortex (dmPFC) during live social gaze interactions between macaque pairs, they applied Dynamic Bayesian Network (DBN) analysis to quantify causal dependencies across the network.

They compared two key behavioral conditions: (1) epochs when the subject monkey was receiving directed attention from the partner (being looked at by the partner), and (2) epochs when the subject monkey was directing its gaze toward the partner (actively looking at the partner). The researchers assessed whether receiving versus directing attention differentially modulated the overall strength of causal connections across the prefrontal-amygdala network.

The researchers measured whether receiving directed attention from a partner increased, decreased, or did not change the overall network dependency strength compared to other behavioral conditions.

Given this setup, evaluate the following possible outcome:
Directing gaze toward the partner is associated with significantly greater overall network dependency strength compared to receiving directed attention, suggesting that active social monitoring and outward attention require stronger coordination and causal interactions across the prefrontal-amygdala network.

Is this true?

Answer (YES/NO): NO